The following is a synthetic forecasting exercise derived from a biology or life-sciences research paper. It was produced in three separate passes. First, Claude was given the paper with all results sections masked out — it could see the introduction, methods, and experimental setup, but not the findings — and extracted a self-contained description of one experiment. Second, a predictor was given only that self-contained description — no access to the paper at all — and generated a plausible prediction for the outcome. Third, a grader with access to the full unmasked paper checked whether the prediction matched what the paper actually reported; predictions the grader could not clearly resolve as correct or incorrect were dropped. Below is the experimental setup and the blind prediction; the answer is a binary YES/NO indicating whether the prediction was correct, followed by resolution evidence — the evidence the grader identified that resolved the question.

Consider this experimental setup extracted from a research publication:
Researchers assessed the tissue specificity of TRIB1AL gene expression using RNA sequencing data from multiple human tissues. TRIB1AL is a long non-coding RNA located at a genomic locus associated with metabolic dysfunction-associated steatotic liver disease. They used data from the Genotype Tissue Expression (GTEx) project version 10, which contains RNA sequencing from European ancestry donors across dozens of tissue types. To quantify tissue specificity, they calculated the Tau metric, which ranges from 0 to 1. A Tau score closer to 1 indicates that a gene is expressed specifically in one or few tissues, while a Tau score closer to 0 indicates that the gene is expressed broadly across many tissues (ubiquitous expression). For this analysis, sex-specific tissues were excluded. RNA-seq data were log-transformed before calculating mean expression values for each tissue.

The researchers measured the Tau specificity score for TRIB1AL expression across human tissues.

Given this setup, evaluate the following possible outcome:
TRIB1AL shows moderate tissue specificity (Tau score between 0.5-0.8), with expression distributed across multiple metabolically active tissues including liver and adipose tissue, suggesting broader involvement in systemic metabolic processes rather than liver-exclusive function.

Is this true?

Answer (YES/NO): NO